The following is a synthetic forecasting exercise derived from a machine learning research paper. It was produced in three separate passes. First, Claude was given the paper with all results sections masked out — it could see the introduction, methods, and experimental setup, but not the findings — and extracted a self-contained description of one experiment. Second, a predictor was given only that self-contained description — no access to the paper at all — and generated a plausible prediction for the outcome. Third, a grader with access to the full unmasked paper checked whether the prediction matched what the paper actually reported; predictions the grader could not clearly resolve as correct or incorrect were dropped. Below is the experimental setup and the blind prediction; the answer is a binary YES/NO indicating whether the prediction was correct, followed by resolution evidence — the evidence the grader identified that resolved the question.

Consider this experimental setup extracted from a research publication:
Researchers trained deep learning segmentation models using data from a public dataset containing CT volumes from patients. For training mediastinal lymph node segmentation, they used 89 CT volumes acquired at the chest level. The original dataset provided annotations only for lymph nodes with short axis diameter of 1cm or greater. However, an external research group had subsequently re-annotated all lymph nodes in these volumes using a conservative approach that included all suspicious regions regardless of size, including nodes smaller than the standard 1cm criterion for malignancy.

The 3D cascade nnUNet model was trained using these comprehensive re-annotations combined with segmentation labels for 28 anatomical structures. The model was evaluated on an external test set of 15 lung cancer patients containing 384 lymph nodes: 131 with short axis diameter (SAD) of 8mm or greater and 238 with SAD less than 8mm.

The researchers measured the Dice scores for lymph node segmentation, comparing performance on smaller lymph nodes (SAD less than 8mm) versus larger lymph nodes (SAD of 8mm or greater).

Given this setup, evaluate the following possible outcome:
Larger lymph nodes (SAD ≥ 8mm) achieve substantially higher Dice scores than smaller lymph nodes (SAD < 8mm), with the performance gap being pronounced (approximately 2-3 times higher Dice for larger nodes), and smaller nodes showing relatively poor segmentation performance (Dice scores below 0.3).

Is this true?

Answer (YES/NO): NO